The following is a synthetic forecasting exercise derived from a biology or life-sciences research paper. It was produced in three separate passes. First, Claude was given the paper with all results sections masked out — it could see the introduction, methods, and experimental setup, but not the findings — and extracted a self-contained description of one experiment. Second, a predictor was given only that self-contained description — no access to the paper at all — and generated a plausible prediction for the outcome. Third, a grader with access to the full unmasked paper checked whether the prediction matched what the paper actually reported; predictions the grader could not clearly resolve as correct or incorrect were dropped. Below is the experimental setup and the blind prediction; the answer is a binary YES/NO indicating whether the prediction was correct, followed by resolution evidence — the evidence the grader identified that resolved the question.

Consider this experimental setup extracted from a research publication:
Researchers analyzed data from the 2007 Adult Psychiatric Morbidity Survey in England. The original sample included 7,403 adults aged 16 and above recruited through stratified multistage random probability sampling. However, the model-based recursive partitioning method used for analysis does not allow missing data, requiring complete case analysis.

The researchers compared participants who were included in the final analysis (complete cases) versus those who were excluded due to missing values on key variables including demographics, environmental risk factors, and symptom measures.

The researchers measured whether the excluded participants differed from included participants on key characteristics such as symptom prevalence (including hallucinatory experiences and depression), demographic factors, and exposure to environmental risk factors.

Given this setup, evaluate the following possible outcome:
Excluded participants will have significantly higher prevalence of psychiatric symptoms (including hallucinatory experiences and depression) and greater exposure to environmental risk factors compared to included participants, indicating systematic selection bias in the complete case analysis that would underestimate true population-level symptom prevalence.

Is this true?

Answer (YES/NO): NO